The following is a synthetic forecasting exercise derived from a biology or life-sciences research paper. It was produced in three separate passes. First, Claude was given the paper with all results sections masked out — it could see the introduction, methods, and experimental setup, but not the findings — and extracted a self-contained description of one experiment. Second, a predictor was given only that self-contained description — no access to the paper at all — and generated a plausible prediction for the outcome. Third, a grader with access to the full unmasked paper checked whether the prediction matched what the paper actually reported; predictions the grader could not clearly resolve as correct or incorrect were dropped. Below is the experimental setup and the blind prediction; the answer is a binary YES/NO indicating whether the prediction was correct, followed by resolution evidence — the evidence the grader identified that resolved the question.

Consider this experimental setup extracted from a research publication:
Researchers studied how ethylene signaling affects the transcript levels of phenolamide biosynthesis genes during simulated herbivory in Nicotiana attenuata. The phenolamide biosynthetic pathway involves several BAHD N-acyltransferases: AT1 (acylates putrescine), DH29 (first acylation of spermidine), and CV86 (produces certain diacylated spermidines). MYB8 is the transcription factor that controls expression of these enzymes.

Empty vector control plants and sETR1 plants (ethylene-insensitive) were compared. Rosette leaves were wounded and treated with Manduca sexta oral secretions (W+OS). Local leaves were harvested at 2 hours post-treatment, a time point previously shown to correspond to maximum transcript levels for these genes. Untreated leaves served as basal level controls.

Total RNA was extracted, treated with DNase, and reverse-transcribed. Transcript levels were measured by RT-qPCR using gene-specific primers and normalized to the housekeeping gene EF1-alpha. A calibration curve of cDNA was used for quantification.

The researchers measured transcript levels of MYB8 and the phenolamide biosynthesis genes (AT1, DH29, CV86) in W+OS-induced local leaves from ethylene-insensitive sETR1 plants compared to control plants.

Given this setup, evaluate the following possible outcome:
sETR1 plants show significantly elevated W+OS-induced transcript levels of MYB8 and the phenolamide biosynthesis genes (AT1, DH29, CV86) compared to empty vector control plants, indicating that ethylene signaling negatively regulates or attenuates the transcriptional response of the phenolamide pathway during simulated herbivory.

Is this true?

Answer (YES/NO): NO